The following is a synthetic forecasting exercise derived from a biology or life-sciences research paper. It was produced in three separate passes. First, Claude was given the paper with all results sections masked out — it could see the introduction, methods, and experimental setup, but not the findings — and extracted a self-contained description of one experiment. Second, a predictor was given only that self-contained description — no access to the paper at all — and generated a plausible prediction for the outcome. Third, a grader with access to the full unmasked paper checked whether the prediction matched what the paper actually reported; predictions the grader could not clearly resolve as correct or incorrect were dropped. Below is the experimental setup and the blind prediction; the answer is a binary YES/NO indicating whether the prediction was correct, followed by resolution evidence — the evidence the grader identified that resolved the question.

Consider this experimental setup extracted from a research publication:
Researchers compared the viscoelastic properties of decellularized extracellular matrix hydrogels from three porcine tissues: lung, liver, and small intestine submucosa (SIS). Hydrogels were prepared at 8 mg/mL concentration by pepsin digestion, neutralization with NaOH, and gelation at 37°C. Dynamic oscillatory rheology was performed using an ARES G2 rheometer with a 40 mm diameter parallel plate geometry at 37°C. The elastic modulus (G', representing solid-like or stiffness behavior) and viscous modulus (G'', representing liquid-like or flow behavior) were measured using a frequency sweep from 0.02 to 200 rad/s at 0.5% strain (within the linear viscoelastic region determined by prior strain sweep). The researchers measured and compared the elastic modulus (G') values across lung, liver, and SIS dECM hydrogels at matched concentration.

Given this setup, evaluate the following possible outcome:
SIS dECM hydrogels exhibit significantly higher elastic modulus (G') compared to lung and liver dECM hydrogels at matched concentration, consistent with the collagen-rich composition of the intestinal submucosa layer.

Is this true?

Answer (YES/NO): NO